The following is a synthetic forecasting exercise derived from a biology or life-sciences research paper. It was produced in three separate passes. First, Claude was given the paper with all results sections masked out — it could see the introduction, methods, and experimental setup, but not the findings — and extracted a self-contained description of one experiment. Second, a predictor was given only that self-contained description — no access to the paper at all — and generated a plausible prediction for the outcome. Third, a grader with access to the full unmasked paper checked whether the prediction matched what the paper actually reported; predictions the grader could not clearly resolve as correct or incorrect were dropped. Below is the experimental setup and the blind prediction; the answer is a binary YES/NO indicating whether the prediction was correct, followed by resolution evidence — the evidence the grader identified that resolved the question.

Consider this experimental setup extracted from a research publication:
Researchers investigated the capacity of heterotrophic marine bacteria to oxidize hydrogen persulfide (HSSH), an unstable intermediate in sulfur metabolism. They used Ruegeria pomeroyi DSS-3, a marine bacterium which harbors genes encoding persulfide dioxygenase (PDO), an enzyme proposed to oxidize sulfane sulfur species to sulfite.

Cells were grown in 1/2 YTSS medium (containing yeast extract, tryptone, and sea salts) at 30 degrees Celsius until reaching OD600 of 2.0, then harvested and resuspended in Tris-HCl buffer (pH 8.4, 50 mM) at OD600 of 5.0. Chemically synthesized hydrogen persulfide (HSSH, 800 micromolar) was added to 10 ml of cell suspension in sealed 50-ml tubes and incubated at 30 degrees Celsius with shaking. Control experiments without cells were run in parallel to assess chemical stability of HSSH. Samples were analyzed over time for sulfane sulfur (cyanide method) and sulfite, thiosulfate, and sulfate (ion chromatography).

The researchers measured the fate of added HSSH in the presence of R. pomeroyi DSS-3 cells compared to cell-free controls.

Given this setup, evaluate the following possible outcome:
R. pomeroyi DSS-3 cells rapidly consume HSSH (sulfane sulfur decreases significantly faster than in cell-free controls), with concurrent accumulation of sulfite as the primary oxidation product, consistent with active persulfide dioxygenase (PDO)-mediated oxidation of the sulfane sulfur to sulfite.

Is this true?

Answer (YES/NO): NO